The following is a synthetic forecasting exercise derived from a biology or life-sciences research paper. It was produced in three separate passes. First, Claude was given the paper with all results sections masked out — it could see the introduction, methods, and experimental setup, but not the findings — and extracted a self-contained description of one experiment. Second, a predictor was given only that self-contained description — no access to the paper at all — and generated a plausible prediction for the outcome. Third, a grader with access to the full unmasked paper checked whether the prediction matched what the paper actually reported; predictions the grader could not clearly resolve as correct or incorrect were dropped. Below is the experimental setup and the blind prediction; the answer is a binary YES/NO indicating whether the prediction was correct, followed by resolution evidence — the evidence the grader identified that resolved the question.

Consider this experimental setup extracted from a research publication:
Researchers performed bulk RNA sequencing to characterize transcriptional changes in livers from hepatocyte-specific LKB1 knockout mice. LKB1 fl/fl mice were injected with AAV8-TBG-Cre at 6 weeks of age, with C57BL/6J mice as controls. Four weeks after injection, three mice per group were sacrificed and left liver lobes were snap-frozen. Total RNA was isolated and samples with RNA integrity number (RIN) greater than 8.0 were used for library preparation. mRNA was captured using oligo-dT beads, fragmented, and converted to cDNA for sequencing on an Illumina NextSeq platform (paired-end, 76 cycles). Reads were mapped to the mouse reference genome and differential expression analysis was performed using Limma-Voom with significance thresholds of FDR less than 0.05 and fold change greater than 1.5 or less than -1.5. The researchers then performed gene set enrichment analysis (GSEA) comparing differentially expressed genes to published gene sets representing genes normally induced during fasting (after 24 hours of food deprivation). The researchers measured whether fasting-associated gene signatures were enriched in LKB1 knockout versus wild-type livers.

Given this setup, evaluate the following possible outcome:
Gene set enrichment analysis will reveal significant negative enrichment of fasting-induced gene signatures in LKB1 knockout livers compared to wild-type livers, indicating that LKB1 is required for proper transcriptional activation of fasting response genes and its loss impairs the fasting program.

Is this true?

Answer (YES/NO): NO